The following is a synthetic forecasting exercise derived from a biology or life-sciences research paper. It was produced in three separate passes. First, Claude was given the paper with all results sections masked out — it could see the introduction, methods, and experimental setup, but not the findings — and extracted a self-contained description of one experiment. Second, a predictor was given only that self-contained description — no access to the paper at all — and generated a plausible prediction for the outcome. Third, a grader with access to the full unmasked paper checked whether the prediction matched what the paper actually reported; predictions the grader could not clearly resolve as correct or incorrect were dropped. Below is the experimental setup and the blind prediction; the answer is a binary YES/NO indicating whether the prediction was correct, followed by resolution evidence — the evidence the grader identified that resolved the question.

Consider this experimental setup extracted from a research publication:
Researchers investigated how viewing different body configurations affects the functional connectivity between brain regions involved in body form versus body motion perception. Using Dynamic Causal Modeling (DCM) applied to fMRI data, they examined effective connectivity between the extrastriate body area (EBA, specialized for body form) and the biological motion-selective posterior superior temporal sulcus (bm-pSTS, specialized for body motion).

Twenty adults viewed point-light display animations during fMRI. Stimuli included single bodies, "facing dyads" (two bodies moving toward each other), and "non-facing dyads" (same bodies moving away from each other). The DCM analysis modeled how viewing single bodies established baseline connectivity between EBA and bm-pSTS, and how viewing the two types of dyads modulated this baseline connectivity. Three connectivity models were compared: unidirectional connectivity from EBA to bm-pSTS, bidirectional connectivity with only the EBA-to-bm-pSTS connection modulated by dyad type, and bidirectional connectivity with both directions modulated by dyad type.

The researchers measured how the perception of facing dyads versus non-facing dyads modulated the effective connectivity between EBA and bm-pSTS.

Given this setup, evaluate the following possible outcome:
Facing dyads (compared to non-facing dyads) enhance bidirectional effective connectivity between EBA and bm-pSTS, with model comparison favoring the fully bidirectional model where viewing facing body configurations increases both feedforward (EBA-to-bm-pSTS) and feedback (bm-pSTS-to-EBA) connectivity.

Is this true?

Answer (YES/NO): NO